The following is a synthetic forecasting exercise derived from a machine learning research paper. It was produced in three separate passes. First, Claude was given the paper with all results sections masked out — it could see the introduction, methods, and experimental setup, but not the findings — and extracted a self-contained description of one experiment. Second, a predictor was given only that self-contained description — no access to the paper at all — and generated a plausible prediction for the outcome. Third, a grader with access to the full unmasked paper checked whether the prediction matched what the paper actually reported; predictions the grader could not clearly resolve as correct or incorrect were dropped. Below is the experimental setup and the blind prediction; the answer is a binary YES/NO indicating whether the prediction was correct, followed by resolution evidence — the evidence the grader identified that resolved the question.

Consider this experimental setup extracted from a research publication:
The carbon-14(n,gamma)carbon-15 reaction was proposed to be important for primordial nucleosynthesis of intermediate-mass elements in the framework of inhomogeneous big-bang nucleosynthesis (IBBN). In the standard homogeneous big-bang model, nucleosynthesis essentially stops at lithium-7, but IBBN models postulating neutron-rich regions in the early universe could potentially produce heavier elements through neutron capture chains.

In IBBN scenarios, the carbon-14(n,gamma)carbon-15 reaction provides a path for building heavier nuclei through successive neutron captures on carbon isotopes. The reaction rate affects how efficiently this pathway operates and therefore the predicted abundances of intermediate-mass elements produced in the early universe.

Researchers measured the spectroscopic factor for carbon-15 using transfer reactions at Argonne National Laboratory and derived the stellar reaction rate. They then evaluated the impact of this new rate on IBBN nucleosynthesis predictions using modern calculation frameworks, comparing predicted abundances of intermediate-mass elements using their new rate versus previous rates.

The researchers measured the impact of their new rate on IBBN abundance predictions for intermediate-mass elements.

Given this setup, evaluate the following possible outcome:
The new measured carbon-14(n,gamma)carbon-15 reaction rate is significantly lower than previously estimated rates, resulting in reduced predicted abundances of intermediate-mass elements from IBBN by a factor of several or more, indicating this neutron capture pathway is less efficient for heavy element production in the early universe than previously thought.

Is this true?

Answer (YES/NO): NO